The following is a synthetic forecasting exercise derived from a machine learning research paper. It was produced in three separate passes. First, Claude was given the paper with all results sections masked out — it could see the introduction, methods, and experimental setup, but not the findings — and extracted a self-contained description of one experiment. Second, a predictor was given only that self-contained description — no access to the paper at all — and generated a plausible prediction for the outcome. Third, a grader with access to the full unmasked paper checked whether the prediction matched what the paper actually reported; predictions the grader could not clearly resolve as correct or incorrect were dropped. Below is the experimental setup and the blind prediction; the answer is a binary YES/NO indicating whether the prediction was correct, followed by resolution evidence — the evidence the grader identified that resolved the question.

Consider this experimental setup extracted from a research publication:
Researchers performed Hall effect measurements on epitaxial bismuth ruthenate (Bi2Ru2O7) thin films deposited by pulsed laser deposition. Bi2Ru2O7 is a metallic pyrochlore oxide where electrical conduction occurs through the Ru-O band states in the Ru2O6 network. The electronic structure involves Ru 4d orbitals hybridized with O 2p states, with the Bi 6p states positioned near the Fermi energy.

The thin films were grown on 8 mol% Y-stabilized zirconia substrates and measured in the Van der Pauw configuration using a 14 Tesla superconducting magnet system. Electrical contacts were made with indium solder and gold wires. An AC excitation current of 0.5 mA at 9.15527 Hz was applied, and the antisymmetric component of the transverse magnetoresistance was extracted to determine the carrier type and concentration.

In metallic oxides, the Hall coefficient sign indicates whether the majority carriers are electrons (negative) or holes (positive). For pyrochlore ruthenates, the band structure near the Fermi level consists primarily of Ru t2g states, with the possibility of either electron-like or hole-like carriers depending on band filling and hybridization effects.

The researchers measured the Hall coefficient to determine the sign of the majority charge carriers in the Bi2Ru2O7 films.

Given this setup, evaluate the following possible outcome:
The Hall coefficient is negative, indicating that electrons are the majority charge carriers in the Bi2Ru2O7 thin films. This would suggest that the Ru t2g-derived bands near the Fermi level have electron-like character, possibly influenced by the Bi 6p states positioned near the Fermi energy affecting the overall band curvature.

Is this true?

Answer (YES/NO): YES